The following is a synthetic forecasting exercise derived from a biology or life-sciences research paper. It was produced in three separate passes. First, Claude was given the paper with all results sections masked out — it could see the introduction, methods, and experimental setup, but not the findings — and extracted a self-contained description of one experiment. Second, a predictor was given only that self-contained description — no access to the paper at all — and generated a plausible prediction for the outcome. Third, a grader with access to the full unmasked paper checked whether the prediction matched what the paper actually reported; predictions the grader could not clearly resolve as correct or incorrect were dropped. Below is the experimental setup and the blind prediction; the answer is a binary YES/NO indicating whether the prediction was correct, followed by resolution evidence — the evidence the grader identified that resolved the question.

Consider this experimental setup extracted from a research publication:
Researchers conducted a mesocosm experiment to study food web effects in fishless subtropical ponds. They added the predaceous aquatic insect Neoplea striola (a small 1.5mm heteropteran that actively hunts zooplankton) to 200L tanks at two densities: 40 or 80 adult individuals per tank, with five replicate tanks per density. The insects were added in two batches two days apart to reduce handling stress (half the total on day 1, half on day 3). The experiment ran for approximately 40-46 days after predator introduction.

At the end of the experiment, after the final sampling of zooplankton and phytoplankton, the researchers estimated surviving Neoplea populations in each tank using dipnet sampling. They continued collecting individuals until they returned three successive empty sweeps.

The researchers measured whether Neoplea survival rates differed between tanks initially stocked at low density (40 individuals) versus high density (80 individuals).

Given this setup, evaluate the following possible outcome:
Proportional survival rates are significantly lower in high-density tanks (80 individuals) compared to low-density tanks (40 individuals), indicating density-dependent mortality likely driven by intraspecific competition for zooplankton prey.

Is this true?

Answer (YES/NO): NO